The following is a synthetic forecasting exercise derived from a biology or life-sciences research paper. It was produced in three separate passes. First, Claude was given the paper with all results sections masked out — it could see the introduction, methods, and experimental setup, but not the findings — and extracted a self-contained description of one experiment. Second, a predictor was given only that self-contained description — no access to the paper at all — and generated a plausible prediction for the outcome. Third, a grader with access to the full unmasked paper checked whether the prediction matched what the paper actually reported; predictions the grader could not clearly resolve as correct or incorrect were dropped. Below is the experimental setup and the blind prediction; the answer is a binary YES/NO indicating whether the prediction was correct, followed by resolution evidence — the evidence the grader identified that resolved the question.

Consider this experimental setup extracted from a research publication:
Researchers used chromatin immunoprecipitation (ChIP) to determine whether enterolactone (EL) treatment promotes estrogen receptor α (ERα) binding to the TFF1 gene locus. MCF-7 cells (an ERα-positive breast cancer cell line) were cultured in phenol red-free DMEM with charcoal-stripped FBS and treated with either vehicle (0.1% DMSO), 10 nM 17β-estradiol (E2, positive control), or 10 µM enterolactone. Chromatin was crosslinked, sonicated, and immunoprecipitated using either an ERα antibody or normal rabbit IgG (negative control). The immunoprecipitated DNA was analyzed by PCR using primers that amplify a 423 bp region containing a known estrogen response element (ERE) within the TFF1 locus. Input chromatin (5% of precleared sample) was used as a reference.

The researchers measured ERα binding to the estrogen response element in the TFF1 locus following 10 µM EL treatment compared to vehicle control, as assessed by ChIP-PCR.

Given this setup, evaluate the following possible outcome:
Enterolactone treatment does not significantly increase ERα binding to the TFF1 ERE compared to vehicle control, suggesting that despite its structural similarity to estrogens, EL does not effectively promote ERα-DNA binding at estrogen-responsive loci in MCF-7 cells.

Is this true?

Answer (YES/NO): NO